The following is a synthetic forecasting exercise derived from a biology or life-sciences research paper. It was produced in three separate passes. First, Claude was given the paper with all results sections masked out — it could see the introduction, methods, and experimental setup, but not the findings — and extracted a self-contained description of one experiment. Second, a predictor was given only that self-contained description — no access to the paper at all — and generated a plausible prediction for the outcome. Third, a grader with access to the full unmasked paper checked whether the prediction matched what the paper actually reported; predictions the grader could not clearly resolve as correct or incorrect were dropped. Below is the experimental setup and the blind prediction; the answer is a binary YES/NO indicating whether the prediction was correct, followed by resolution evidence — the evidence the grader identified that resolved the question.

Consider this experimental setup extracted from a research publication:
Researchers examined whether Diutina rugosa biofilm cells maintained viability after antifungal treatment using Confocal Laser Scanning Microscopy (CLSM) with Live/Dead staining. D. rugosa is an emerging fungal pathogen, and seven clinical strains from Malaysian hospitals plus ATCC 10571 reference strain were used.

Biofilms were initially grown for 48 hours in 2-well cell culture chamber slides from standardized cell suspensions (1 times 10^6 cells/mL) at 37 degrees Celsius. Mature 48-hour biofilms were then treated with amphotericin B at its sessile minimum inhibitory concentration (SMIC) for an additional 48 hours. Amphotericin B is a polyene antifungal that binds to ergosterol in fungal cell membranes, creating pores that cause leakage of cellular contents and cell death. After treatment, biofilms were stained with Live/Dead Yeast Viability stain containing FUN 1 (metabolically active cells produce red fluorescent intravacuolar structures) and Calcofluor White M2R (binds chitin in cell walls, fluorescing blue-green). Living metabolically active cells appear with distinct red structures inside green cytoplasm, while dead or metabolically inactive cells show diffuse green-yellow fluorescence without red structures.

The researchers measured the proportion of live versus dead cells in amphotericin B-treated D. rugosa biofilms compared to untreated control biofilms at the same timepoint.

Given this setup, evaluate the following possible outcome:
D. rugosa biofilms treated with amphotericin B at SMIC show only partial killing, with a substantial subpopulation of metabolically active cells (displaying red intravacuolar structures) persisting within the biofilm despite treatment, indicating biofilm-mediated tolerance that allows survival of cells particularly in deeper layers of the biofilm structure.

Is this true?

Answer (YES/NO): NO